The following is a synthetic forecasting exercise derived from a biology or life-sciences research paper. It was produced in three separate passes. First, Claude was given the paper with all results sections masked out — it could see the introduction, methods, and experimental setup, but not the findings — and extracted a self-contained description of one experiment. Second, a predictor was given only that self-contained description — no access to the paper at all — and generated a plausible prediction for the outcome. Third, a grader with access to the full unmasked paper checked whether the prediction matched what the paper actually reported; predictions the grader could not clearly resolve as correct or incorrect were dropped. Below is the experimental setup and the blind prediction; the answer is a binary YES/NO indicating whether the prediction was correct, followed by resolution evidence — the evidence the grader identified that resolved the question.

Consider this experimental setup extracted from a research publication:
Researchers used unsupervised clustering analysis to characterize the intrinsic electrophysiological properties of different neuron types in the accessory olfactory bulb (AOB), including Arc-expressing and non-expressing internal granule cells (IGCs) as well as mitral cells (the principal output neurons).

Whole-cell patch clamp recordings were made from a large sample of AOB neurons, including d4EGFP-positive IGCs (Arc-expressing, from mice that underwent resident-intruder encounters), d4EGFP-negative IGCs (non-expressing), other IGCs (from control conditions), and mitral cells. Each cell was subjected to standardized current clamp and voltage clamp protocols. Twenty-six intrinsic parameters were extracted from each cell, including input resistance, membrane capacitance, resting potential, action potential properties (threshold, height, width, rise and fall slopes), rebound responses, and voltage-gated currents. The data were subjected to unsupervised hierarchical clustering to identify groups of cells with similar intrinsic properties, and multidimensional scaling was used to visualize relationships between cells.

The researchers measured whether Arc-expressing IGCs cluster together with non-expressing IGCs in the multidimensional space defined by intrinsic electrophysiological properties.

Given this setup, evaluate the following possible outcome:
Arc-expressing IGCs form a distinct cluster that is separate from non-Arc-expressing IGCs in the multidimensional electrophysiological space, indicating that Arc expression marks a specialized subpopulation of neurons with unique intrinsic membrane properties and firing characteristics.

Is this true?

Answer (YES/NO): NO